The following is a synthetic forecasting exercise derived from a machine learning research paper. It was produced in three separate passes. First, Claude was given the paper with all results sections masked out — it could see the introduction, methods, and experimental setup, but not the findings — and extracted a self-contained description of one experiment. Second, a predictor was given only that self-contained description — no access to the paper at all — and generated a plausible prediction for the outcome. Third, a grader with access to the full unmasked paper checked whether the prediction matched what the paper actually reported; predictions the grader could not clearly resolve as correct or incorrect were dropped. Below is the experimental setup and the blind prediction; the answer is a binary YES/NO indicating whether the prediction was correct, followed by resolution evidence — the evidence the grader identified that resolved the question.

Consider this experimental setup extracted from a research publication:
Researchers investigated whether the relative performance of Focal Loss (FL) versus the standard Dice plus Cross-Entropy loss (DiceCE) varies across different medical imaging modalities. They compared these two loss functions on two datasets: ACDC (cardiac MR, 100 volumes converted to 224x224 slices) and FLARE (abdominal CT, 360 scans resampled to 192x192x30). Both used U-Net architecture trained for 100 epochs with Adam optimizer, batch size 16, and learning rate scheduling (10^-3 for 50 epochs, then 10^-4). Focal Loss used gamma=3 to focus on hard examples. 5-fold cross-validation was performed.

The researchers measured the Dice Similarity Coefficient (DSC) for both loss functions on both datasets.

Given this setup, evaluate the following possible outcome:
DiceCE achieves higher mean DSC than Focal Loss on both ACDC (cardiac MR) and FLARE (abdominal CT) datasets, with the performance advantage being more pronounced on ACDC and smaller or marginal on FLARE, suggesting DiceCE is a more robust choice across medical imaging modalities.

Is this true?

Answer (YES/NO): NO